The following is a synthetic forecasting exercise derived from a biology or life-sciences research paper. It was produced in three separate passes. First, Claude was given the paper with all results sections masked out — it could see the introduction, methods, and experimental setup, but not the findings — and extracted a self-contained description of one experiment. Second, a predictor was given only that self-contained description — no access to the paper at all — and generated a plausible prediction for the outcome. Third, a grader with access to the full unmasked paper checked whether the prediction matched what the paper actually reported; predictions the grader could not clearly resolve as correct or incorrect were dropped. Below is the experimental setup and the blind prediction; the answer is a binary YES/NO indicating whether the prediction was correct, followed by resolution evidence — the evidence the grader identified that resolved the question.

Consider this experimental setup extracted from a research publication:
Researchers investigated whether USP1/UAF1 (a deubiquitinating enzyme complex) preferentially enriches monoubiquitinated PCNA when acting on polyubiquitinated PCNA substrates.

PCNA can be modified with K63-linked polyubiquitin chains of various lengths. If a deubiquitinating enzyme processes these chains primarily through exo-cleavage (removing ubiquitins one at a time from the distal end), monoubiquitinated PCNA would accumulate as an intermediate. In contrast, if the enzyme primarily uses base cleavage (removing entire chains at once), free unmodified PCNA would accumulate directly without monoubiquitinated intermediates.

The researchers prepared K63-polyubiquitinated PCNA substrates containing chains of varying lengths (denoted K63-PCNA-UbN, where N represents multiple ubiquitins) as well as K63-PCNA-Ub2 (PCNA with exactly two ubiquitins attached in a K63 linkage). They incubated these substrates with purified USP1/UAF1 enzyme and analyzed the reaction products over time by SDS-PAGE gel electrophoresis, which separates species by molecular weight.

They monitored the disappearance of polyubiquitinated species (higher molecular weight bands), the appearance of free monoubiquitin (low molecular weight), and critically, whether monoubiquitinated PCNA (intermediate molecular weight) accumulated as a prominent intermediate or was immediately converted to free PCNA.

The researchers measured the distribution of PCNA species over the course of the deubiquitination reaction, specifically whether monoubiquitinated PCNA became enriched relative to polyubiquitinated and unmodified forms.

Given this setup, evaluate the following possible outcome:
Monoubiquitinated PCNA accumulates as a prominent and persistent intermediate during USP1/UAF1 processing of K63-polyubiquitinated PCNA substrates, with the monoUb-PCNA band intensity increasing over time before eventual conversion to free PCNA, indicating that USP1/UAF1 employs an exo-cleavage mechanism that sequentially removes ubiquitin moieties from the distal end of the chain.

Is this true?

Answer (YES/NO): YES